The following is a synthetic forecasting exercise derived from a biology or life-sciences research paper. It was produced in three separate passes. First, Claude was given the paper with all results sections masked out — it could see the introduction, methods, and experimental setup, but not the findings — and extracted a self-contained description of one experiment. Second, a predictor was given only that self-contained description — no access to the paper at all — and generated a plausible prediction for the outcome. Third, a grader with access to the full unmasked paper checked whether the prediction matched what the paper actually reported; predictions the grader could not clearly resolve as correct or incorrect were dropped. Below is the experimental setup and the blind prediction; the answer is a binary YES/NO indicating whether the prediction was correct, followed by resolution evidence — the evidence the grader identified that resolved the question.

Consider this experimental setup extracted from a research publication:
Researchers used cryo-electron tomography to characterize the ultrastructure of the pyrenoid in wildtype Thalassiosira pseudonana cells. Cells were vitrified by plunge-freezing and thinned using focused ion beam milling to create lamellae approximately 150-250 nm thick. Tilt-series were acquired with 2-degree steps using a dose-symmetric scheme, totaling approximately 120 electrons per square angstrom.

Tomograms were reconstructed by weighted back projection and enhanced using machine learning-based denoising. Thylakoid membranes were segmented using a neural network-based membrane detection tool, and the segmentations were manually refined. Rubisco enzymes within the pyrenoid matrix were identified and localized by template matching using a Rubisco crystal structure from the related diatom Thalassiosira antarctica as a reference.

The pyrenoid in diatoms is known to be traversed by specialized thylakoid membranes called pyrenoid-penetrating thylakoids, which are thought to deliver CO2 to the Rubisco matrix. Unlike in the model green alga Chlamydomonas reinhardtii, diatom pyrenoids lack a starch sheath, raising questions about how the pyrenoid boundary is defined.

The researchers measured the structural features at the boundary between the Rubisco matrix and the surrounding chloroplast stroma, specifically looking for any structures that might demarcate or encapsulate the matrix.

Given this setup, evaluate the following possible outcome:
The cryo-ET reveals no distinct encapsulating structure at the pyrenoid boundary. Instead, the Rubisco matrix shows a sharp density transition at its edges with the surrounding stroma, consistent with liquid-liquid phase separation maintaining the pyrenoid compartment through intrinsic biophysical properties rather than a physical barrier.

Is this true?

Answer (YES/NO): NO